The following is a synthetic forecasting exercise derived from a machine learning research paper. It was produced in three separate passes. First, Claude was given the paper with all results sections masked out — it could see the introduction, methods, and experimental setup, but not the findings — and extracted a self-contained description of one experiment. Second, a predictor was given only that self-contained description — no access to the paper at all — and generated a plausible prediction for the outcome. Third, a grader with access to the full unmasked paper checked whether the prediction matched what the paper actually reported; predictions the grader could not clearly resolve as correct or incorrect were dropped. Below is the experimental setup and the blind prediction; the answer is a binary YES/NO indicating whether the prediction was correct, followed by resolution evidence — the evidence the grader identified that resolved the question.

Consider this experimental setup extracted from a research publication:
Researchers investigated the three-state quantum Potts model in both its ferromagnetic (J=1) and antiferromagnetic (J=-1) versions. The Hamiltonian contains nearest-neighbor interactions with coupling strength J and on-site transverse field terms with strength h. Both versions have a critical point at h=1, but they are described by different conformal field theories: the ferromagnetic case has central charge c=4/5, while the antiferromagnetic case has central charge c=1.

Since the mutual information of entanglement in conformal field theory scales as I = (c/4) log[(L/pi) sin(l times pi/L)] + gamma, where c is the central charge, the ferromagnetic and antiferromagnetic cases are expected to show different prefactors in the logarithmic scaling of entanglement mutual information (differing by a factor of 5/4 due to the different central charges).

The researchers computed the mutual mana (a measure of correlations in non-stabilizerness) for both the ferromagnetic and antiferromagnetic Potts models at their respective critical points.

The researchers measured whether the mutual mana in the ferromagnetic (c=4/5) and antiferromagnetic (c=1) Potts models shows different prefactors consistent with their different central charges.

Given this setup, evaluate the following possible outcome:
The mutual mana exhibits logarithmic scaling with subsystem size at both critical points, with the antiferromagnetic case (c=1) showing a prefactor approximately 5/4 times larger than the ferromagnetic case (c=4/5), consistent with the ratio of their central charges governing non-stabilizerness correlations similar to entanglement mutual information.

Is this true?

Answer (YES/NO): NO